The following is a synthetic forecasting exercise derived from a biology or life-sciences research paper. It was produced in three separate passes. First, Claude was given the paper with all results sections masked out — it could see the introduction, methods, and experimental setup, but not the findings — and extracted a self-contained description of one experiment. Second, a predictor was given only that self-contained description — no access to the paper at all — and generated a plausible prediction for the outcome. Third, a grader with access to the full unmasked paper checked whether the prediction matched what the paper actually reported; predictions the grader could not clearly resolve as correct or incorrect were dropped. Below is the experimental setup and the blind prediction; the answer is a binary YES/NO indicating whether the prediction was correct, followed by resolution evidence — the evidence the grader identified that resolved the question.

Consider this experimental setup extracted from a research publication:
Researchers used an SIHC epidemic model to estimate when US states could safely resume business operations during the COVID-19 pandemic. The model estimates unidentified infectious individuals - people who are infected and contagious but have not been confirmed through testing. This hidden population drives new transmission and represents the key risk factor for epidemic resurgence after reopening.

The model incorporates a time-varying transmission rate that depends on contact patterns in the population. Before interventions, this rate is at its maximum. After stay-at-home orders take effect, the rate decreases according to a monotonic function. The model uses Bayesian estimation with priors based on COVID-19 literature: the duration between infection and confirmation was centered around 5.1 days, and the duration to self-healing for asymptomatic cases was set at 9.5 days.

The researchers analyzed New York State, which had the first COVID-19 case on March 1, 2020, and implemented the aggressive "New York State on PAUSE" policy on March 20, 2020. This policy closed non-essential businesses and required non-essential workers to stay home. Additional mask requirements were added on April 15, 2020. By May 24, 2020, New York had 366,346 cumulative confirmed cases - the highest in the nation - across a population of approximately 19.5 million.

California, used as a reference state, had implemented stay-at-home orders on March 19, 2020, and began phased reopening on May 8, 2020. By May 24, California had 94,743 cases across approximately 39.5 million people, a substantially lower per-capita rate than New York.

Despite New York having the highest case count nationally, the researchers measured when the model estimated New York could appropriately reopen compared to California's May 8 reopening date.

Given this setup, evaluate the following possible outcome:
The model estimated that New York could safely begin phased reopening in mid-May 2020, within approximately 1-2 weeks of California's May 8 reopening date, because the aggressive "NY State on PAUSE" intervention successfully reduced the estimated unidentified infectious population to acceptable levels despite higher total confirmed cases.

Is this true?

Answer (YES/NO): YES